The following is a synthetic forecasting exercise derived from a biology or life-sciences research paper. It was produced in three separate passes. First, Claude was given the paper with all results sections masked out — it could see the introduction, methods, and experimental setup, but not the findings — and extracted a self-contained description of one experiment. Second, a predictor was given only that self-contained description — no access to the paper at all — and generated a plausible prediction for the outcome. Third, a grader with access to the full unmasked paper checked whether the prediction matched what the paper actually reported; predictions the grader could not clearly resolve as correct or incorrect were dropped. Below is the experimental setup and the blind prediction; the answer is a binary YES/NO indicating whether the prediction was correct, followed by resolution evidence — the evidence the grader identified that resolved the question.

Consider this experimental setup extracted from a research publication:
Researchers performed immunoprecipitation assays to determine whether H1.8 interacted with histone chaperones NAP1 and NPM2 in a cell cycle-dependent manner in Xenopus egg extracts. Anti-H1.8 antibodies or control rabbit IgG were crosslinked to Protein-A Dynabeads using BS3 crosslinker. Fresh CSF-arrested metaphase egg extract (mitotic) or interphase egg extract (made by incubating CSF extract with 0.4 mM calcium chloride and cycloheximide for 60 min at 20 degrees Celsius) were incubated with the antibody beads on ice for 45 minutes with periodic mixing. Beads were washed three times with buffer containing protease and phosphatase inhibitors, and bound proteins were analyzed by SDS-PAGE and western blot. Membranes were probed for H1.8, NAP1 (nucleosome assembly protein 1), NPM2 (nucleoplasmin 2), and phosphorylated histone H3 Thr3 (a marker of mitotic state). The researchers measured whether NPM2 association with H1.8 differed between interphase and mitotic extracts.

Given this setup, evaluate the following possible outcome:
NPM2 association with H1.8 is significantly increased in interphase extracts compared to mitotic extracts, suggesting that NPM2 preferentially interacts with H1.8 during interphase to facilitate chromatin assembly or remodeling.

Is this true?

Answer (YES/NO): NO